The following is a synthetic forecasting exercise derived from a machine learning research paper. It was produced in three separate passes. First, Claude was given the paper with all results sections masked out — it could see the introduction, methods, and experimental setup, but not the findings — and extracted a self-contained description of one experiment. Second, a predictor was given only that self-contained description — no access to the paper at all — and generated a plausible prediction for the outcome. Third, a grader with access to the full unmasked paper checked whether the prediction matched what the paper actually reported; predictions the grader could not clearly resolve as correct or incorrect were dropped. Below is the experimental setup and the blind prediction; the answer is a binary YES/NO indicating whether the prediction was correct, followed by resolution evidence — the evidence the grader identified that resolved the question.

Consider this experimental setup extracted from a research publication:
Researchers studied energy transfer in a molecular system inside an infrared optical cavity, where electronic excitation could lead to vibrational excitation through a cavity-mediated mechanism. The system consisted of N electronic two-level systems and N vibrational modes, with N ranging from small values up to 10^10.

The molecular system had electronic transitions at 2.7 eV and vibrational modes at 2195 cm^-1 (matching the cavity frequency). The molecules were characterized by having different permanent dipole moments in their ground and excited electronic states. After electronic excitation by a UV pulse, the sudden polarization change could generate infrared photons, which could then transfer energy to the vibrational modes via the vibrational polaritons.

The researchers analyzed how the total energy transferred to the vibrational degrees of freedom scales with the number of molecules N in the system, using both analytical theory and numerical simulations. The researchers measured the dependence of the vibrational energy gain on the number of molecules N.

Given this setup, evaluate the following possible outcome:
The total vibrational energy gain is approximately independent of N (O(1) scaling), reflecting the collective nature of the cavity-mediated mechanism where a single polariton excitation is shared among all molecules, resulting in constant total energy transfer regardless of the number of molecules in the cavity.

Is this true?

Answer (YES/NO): NO